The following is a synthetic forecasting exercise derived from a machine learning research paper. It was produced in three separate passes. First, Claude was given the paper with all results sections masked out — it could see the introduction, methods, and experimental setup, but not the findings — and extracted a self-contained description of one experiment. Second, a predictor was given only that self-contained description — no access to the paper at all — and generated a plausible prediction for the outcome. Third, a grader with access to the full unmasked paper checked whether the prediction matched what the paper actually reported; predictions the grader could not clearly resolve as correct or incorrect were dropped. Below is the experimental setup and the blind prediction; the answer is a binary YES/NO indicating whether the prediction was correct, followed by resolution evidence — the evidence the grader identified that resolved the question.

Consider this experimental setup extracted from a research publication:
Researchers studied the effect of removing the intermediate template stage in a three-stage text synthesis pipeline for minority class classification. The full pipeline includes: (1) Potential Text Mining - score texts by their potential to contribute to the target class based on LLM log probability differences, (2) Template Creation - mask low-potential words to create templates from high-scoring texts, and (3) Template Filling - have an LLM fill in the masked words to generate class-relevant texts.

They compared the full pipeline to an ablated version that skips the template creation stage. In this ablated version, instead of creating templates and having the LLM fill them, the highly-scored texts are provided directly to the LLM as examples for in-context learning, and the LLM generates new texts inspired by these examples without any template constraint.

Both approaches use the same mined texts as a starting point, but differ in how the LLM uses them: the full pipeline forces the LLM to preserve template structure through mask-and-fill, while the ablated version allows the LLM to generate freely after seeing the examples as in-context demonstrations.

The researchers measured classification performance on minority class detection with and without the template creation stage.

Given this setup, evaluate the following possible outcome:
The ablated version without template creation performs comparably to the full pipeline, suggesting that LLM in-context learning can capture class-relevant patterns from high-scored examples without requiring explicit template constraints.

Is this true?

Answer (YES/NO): NO